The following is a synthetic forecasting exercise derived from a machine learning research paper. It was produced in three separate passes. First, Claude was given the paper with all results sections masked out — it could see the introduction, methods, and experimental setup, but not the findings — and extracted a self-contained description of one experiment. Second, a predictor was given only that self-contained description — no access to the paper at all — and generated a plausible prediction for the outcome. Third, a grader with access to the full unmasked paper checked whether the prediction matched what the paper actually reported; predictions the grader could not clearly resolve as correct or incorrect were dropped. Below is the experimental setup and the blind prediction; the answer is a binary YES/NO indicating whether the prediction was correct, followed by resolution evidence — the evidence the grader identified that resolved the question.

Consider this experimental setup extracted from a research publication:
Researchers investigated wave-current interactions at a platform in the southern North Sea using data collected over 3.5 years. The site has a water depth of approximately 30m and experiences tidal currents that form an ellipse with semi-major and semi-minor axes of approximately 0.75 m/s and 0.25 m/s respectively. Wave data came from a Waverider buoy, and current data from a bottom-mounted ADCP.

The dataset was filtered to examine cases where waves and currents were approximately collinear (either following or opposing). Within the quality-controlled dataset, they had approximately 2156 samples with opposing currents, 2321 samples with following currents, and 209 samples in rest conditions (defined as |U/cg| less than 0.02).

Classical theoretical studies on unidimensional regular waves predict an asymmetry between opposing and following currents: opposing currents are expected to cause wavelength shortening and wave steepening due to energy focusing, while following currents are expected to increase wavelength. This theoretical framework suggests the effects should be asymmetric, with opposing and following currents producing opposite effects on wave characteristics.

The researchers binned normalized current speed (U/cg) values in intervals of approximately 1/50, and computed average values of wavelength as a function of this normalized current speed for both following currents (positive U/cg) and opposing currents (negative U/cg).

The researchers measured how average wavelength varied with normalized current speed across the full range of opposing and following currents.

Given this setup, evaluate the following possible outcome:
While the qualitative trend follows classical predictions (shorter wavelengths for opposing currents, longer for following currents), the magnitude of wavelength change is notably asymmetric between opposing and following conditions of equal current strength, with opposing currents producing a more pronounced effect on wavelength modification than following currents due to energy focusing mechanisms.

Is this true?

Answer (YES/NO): NO